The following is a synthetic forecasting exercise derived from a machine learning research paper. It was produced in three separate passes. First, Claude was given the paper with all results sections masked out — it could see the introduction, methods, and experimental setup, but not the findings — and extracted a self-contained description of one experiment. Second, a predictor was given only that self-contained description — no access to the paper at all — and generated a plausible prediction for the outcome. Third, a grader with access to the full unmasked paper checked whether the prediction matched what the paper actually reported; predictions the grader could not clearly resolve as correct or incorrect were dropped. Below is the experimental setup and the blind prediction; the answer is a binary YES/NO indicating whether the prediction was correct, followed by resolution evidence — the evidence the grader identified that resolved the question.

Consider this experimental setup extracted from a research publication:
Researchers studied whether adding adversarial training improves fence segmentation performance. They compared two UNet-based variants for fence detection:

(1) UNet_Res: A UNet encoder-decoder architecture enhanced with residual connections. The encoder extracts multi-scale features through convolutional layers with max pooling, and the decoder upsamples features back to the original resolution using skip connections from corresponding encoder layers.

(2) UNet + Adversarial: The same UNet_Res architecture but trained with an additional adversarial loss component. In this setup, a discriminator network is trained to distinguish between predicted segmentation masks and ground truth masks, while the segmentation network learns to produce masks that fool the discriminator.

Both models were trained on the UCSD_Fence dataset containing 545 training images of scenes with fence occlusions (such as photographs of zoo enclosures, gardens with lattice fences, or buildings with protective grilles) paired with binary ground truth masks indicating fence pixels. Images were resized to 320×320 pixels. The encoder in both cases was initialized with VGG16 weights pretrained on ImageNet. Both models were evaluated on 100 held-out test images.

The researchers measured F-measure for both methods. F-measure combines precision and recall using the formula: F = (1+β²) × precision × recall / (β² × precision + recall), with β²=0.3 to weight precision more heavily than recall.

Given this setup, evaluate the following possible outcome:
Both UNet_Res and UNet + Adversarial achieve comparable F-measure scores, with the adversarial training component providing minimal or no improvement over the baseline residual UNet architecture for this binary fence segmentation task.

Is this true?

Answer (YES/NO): YES